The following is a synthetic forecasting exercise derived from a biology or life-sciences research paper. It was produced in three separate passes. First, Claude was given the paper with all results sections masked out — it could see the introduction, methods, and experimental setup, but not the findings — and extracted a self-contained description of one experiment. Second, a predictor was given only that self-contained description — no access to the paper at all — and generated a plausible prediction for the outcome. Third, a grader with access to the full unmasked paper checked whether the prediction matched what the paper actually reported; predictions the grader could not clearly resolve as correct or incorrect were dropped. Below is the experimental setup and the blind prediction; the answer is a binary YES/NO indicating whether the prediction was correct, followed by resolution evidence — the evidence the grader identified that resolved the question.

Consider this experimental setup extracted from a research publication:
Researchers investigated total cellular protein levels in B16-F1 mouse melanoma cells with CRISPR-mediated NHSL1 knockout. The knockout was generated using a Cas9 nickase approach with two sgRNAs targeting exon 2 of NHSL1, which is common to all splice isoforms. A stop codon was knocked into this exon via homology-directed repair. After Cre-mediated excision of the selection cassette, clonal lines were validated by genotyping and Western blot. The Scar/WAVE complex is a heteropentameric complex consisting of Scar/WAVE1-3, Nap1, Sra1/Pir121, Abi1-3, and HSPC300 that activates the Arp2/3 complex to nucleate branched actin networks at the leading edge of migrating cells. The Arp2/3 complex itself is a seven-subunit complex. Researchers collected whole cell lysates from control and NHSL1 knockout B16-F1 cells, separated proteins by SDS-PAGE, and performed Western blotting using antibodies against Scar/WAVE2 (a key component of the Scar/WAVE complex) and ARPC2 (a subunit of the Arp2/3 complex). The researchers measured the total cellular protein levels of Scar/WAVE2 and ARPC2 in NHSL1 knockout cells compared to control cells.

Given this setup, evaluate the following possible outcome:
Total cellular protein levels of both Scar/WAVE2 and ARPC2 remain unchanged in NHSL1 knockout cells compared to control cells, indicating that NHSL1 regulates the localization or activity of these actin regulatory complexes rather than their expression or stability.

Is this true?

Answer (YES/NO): NO